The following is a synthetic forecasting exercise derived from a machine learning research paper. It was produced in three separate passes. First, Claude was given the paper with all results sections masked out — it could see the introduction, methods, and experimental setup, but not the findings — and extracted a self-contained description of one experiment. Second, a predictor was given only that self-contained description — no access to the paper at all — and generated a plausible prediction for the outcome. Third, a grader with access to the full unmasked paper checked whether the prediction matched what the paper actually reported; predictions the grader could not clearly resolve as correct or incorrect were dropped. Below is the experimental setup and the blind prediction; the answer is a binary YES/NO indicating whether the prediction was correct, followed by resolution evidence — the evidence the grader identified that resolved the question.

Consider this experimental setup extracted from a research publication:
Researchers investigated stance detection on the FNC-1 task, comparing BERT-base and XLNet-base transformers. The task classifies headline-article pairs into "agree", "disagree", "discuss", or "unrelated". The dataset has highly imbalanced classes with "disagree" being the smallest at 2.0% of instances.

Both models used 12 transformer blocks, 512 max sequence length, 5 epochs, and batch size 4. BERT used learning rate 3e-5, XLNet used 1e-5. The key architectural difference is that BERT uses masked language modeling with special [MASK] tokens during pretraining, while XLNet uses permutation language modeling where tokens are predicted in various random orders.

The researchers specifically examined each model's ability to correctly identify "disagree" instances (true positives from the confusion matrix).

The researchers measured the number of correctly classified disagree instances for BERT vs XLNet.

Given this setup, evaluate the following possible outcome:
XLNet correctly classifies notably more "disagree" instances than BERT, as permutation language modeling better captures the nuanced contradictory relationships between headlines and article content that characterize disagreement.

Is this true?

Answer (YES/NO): YES